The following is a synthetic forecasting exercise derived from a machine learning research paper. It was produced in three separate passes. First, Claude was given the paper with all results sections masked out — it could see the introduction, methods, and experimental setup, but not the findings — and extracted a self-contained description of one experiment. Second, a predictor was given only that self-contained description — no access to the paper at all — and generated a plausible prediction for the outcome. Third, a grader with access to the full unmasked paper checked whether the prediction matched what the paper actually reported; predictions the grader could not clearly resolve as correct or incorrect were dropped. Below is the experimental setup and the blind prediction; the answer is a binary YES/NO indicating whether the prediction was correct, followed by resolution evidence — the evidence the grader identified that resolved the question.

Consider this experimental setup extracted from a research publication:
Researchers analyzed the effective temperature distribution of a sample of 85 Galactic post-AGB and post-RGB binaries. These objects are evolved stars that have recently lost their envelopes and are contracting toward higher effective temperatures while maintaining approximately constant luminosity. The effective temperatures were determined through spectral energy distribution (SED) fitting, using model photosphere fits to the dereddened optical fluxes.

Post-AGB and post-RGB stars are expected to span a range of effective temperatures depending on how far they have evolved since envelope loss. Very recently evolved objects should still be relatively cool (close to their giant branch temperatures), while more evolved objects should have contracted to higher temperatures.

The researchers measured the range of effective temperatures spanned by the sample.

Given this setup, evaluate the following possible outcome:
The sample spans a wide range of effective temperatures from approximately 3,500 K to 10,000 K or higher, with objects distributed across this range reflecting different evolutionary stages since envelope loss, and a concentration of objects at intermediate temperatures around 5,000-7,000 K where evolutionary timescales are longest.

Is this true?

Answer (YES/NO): NO